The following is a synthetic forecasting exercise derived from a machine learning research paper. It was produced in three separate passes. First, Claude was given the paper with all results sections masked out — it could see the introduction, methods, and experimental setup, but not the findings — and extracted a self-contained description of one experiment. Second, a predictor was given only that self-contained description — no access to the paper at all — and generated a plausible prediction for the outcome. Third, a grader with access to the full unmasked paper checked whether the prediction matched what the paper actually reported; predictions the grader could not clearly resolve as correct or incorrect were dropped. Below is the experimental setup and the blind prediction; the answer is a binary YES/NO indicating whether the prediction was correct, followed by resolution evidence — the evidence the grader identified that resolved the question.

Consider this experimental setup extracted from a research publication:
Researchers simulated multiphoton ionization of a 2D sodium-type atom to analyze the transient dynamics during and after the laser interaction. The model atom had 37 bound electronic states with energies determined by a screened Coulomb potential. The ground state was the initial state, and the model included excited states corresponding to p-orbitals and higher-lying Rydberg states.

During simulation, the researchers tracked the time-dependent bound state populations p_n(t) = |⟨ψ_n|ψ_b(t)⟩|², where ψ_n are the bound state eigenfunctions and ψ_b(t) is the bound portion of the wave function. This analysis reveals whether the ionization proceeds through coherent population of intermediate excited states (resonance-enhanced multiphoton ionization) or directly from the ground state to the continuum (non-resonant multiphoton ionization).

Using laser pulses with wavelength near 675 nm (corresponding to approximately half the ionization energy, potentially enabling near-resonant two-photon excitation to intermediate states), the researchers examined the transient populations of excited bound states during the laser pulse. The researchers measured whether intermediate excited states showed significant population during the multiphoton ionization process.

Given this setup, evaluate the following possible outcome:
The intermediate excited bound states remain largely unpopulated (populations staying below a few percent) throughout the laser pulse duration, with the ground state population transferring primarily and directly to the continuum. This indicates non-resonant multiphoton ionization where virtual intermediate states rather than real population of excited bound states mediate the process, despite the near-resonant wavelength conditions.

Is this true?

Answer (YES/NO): YES